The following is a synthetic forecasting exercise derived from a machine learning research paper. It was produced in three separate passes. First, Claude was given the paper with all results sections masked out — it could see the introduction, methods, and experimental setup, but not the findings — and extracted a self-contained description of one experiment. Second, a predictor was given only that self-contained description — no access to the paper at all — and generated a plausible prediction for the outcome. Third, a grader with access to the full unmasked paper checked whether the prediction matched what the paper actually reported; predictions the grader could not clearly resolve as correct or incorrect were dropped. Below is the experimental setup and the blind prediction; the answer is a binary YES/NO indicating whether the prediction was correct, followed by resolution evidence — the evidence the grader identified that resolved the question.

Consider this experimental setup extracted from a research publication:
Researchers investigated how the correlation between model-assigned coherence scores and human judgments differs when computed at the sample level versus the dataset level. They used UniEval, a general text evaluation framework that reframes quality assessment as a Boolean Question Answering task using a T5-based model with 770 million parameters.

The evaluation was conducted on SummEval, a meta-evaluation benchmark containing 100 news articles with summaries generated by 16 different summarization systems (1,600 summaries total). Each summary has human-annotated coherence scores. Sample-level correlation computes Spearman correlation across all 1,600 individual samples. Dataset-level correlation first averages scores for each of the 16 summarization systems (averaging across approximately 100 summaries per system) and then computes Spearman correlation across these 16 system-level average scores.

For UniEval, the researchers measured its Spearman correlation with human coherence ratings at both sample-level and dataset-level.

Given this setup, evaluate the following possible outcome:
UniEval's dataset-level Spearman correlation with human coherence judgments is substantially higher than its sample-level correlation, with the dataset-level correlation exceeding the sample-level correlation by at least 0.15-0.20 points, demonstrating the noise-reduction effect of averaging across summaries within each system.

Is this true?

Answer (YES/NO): NO